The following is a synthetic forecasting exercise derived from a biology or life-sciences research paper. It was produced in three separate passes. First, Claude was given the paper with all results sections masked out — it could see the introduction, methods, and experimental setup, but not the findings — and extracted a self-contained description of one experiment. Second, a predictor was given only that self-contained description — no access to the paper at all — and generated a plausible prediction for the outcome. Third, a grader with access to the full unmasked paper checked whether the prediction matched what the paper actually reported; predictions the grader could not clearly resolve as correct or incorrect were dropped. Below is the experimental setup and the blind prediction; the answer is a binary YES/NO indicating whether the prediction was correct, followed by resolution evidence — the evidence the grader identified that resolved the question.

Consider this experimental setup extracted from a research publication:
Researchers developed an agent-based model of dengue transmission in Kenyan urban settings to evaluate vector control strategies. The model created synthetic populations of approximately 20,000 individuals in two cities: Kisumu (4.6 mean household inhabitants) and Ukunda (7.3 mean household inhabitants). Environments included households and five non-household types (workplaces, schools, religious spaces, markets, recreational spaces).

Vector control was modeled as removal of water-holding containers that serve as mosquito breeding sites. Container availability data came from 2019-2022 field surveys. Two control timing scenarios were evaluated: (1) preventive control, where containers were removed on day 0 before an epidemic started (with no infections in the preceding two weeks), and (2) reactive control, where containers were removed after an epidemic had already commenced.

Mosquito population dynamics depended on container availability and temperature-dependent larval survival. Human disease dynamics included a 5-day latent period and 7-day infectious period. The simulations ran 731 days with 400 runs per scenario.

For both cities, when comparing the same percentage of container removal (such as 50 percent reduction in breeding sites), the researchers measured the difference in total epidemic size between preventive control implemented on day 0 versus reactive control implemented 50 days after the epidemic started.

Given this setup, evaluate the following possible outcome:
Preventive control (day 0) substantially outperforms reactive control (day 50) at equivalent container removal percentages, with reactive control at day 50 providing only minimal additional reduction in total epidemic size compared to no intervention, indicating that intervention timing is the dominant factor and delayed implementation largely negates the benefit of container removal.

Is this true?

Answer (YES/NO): NO